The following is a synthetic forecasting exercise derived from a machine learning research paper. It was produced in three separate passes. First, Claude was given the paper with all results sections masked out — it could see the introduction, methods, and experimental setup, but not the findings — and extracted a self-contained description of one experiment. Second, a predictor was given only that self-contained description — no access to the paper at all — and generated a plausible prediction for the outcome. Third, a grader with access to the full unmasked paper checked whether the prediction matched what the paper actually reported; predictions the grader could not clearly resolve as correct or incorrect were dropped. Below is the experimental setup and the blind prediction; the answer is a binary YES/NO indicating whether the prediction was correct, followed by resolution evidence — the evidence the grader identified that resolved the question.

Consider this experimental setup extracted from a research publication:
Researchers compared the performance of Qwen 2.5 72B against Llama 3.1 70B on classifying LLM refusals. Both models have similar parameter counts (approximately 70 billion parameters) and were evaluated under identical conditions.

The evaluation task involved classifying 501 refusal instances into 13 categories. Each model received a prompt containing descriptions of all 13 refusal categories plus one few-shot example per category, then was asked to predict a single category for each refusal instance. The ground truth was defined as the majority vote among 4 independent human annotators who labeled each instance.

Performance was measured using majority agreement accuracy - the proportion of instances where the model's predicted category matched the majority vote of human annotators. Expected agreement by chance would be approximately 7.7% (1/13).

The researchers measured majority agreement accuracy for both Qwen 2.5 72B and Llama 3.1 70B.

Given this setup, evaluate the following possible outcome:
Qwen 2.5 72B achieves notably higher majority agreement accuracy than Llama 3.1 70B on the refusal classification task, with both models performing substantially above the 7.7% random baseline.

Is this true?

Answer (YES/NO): YES